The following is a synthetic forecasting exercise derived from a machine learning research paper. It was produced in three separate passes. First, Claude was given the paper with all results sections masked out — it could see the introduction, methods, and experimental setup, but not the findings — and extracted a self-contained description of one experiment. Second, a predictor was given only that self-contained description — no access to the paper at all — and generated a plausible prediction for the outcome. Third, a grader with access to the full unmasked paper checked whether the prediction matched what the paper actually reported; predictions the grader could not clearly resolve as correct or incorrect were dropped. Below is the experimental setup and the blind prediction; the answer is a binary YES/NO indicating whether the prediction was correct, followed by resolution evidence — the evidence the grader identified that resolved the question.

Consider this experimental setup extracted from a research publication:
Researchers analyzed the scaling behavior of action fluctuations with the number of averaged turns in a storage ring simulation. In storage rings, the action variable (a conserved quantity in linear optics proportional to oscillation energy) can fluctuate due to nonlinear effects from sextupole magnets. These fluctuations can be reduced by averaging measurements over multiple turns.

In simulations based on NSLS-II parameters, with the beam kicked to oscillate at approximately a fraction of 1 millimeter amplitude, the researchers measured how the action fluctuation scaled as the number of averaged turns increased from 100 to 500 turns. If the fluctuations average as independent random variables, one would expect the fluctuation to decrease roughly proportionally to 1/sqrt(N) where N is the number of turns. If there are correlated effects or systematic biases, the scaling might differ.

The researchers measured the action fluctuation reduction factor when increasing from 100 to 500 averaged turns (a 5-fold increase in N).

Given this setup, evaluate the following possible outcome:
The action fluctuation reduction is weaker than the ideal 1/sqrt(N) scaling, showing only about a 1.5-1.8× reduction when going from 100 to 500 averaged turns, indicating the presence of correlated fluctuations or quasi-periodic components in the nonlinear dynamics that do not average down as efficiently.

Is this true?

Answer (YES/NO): NO